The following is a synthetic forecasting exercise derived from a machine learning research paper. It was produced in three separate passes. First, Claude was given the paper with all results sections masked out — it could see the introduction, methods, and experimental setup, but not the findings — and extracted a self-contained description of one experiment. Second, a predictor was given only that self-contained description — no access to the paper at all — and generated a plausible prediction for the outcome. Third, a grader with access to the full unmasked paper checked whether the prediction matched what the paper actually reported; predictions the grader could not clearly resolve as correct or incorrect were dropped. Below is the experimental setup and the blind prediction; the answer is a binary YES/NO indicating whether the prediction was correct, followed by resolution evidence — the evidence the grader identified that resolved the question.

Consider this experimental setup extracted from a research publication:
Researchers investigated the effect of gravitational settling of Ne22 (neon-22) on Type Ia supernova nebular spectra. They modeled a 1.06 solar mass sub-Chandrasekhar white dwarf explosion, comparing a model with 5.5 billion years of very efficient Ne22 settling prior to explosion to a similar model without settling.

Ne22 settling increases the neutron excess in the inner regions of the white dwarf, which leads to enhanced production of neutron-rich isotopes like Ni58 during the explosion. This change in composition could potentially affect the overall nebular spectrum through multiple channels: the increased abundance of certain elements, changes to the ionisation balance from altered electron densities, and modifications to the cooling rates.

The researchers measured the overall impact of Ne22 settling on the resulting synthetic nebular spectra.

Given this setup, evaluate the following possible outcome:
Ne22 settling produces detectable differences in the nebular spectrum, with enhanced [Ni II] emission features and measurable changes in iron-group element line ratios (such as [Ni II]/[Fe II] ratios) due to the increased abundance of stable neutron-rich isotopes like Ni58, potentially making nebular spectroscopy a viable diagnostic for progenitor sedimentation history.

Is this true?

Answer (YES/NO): NO